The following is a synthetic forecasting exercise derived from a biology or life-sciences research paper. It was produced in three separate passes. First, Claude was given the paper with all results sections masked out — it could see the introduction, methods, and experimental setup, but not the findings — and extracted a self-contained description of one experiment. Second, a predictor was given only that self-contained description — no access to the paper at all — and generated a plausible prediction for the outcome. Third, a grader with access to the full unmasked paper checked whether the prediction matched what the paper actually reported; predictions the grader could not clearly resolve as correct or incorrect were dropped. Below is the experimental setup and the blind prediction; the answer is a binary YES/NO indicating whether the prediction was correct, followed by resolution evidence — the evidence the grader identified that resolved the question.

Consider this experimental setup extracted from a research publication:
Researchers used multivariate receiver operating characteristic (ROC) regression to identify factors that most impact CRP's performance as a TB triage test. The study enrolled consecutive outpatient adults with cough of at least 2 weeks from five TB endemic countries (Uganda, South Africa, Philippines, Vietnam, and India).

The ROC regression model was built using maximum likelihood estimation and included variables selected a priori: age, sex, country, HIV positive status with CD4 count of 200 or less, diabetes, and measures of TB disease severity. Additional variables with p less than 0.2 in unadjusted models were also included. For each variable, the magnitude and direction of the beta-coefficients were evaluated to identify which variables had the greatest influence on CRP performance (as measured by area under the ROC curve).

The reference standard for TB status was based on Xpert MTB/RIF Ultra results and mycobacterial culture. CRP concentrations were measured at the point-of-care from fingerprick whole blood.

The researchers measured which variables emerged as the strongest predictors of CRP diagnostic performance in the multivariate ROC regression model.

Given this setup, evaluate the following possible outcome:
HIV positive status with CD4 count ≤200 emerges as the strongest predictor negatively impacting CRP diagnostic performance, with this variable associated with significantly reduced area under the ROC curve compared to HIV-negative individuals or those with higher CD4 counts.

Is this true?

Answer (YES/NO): NO